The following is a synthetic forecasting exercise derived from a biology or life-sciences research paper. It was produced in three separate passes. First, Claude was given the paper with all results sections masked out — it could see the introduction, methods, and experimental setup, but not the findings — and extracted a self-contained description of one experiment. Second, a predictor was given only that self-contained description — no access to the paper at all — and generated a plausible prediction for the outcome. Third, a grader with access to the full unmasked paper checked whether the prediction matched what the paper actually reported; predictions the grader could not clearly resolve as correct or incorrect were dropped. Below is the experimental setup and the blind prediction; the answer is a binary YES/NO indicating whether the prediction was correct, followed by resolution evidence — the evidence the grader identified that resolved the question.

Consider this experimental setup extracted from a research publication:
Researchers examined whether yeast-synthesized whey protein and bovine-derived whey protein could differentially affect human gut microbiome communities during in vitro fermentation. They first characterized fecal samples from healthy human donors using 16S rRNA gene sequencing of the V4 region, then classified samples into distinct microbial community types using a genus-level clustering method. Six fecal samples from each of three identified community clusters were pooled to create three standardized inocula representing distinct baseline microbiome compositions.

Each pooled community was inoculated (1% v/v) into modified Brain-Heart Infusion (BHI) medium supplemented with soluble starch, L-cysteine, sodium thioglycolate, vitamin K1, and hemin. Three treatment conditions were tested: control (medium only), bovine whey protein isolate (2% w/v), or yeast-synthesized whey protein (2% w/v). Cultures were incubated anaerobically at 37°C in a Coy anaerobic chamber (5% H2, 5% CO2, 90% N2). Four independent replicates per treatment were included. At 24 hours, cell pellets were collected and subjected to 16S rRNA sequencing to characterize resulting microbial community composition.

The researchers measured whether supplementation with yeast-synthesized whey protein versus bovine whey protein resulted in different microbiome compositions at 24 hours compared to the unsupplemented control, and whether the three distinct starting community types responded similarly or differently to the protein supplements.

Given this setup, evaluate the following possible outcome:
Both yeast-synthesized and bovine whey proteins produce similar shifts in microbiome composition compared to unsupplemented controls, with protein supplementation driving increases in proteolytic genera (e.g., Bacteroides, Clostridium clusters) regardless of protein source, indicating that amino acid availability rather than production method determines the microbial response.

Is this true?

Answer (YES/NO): NO